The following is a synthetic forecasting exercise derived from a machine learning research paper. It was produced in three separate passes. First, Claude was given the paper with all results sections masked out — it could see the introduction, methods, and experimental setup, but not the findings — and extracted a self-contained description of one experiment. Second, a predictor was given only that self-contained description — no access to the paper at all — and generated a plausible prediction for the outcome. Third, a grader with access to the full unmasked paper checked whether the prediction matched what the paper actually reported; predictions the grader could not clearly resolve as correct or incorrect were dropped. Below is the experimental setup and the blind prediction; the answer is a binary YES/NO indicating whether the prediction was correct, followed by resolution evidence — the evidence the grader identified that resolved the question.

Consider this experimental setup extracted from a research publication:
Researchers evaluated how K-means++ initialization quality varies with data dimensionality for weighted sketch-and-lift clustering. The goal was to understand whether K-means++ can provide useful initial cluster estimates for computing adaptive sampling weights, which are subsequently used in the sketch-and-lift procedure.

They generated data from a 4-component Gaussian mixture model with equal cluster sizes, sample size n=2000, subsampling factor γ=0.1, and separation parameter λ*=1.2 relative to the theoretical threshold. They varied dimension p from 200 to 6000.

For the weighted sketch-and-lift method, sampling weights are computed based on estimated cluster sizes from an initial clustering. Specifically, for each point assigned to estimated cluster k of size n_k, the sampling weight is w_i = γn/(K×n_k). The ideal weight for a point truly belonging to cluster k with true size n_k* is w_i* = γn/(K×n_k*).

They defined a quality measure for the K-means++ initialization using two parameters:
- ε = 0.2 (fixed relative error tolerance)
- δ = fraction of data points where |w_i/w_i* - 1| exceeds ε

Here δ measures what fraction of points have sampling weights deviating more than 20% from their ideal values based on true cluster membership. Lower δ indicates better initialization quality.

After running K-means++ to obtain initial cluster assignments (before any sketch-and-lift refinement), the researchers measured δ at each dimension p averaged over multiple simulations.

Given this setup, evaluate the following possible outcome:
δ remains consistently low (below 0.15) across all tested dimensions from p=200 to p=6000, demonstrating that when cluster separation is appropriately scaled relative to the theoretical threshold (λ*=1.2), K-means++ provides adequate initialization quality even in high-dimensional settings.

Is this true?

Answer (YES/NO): NO